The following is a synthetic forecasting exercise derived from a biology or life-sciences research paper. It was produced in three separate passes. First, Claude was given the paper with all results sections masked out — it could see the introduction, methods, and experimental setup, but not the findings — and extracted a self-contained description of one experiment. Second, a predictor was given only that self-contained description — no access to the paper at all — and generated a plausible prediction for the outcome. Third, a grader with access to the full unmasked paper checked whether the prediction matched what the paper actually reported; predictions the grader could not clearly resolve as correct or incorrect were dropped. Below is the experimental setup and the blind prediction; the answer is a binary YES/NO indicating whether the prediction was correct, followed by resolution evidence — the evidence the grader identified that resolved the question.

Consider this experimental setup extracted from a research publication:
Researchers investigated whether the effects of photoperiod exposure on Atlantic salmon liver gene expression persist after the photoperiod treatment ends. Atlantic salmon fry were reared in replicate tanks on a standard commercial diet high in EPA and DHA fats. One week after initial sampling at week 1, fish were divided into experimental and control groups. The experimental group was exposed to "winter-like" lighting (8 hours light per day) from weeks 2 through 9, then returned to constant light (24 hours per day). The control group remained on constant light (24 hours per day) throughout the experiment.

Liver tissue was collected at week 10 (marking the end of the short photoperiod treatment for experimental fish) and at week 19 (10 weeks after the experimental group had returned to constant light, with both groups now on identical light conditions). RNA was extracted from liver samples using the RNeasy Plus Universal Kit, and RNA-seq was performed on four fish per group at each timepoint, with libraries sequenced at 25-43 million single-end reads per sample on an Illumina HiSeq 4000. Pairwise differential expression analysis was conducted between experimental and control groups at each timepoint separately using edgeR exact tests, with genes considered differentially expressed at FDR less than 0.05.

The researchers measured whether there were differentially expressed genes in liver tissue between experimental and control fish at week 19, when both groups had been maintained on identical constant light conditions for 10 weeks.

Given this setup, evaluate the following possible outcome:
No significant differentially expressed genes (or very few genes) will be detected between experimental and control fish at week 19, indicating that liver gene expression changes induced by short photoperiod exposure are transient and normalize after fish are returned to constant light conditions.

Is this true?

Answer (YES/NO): YES